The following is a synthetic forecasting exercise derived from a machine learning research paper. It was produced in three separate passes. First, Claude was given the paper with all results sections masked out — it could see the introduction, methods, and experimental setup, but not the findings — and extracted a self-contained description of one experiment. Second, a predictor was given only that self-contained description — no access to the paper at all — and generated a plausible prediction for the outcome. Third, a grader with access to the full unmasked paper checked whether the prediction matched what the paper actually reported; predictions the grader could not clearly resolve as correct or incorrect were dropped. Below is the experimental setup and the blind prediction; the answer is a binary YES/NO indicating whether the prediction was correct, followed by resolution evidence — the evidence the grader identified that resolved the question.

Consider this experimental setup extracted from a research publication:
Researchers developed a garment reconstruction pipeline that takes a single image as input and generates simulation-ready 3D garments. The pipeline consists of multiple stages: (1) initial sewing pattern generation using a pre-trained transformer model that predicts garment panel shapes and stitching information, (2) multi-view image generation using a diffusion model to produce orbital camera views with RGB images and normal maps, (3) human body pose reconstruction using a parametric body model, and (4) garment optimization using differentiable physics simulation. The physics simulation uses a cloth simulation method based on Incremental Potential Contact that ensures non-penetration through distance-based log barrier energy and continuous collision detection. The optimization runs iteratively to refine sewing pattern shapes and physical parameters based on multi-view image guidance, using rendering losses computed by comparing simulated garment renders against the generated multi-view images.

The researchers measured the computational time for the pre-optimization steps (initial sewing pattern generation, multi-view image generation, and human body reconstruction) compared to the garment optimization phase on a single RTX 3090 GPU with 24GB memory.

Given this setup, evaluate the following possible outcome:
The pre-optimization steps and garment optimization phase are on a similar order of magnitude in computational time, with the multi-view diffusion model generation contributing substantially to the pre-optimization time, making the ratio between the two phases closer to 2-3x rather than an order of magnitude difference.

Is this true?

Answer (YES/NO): NO